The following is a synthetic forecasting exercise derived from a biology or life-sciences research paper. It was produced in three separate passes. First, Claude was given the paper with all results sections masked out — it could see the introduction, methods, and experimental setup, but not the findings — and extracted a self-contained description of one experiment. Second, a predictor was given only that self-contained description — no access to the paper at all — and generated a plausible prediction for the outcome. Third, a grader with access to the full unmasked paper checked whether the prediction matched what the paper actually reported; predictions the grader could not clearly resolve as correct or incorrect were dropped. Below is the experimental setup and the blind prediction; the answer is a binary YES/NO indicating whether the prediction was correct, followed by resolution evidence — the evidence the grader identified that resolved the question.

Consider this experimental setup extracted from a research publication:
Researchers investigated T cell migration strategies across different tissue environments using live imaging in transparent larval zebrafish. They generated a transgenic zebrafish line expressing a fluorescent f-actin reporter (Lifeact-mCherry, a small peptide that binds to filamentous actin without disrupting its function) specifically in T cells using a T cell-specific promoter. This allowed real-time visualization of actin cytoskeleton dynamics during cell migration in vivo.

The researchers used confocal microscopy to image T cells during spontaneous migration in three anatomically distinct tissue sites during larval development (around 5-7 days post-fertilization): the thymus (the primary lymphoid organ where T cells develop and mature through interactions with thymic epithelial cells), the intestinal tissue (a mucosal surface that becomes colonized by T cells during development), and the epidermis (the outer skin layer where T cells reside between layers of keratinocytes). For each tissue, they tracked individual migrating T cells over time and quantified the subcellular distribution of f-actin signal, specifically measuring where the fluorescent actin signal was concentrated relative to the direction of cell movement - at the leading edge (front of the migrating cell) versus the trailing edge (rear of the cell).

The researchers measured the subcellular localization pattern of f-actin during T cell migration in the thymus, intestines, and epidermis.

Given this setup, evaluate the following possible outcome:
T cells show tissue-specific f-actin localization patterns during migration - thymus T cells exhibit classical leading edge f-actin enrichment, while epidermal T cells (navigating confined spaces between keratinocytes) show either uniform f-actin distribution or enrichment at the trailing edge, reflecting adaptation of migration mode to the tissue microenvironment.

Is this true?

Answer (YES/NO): YES